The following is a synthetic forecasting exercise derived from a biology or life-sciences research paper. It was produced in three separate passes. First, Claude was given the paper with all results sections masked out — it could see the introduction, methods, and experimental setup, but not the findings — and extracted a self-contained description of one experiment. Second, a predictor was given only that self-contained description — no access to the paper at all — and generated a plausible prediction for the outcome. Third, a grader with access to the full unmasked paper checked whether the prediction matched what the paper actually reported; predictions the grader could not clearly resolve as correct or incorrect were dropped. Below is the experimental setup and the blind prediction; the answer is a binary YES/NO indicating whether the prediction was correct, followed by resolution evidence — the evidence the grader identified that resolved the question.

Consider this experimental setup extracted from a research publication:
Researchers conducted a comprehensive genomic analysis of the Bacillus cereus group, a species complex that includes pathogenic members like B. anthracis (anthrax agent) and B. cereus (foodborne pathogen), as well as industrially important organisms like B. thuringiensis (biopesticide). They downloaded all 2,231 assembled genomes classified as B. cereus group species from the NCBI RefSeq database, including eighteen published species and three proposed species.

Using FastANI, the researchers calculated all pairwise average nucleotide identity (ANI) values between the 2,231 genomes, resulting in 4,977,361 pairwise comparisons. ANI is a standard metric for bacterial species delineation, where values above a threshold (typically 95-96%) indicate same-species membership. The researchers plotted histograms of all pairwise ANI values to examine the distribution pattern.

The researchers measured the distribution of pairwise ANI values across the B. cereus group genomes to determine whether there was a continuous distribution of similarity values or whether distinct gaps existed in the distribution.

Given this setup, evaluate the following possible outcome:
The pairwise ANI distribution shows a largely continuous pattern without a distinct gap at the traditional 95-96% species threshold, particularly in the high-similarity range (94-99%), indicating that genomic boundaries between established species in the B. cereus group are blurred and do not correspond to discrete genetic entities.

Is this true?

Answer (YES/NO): YES